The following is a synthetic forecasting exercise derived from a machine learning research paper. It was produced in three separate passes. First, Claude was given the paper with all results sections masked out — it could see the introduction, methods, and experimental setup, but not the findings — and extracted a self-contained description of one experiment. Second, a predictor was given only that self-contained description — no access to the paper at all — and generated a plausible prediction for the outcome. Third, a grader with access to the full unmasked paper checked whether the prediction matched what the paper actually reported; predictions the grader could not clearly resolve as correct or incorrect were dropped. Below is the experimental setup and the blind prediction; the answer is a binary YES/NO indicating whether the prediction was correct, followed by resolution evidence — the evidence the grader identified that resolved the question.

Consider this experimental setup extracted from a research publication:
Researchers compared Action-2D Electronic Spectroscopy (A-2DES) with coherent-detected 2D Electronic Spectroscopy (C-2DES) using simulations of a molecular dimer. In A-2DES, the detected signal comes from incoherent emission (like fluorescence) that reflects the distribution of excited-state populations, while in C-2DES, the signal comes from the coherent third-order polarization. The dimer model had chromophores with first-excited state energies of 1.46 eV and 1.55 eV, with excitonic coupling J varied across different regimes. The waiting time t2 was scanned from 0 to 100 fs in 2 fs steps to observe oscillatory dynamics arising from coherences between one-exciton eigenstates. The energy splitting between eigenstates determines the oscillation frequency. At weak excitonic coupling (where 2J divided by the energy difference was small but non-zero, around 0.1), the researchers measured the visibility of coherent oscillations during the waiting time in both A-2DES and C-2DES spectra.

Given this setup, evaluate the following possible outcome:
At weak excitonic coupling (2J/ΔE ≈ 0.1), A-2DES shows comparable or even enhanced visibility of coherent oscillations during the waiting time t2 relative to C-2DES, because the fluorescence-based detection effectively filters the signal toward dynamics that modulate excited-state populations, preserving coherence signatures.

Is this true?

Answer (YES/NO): YES